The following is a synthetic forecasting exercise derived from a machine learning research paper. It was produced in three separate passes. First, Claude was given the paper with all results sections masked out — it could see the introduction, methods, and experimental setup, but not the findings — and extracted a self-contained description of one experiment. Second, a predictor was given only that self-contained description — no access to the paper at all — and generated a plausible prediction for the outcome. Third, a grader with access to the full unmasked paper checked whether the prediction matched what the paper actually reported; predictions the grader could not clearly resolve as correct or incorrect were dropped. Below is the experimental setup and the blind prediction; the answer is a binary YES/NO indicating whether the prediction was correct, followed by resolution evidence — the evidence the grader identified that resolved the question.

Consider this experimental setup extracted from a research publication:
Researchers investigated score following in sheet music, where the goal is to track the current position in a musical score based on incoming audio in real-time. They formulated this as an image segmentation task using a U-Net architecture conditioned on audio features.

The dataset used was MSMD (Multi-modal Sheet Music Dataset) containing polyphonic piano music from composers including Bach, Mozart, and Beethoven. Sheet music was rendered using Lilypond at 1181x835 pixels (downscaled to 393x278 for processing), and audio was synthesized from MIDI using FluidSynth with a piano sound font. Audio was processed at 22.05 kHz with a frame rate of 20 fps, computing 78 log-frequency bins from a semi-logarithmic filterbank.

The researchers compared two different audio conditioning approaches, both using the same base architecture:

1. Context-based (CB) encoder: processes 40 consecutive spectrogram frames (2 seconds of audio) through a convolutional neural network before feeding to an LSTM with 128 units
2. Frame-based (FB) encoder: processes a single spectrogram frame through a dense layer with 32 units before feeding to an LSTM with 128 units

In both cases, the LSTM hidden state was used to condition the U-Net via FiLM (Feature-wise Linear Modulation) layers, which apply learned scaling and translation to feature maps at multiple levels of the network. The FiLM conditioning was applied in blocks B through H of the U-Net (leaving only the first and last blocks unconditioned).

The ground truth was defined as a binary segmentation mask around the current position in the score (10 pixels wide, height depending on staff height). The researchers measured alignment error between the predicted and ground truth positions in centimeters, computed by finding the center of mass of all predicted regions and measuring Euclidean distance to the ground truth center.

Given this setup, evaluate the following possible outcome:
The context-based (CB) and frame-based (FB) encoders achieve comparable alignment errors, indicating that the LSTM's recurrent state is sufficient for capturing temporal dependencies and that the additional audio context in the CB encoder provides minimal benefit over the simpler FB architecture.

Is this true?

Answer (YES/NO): NO